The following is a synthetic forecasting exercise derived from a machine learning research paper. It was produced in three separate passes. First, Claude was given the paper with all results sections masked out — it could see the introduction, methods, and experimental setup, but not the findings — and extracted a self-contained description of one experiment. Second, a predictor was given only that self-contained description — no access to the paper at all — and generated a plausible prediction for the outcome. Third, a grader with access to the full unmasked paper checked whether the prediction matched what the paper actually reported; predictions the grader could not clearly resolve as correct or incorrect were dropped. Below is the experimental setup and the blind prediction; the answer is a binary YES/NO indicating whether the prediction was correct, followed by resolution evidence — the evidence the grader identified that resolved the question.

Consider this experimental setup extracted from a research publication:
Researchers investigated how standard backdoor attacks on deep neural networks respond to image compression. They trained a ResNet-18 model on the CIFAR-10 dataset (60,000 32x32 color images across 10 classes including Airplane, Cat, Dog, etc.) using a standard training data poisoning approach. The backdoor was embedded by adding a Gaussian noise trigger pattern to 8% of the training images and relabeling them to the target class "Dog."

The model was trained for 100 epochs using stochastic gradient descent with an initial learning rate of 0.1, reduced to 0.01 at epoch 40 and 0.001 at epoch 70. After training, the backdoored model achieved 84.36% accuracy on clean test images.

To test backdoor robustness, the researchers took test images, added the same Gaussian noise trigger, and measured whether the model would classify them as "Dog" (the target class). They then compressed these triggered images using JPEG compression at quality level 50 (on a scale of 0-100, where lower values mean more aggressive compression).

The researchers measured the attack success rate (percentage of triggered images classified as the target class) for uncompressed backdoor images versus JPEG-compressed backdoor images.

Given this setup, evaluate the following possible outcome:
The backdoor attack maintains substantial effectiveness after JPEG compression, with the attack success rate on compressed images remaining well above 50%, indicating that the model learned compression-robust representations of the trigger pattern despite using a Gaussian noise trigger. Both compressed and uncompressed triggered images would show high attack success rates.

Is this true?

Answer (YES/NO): NO